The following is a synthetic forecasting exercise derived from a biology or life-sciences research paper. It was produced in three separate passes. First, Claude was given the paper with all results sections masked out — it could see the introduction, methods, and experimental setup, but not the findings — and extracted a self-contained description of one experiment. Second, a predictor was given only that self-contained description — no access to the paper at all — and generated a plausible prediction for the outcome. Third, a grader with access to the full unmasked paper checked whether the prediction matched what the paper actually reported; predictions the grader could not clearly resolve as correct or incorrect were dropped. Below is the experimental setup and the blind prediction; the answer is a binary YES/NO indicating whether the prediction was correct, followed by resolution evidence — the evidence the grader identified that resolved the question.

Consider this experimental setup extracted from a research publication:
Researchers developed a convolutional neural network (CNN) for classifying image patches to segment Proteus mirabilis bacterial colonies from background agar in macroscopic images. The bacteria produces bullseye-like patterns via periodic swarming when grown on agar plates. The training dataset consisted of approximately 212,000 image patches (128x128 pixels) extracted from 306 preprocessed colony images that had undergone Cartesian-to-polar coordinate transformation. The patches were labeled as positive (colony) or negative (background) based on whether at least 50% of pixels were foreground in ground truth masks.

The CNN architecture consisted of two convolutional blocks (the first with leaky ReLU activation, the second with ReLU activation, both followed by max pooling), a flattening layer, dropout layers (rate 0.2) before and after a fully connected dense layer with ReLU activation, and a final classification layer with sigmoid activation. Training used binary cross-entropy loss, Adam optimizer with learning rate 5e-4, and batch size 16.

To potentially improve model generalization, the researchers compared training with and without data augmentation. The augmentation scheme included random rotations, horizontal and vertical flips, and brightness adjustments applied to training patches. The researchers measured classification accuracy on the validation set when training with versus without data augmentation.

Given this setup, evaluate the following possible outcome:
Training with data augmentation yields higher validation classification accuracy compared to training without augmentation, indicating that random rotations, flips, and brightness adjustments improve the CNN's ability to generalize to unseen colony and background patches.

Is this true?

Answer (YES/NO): NO